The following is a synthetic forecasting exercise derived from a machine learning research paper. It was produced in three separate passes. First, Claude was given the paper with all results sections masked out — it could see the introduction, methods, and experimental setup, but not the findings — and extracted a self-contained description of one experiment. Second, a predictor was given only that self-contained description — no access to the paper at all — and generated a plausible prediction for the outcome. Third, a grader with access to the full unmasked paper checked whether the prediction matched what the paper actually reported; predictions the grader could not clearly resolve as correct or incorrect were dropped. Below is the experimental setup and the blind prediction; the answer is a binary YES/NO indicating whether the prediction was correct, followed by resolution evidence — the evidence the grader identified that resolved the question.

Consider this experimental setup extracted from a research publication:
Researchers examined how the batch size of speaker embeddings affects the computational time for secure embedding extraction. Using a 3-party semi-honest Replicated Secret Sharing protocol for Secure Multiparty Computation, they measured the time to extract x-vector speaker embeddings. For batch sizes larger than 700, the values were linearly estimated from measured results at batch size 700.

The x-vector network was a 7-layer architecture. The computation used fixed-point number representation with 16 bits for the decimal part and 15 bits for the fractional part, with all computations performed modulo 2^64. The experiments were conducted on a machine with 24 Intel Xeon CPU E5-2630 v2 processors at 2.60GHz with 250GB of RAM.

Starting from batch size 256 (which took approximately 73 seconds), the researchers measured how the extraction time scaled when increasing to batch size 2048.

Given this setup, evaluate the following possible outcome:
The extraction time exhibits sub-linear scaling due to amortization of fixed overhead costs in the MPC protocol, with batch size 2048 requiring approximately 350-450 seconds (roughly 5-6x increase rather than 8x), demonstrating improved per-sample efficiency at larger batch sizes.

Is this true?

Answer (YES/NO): NO